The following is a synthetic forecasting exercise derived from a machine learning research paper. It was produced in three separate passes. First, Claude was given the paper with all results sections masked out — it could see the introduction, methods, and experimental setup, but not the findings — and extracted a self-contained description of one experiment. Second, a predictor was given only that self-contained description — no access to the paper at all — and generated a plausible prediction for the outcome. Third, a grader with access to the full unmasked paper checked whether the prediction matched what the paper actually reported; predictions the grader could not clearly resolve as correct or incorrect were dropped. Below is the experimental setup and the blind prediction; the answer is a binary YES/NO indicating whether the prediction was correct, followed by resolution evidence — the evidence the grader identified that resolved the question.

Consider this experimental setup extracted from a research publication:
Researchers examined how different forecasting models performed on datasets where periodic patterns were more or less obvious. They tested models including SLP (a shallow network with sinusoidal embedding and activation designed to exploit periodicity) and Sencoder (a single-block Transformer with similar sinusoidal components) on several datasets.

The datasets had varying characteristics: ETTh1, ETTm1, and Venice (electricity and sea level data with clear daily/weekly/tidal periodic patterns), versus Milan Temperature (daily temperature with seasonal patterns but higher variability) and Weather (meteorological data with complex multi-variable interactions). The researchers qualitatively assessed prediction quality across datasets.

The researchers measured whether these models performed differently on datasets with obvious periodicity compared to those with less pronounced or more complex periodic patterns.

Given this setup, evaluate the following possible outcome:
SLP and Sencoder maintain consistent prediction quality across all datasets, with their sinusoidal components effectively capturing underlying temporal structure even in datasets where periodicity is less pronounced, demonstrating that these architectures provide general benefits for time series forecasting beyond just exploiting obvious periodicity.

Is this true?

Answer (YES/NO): NO